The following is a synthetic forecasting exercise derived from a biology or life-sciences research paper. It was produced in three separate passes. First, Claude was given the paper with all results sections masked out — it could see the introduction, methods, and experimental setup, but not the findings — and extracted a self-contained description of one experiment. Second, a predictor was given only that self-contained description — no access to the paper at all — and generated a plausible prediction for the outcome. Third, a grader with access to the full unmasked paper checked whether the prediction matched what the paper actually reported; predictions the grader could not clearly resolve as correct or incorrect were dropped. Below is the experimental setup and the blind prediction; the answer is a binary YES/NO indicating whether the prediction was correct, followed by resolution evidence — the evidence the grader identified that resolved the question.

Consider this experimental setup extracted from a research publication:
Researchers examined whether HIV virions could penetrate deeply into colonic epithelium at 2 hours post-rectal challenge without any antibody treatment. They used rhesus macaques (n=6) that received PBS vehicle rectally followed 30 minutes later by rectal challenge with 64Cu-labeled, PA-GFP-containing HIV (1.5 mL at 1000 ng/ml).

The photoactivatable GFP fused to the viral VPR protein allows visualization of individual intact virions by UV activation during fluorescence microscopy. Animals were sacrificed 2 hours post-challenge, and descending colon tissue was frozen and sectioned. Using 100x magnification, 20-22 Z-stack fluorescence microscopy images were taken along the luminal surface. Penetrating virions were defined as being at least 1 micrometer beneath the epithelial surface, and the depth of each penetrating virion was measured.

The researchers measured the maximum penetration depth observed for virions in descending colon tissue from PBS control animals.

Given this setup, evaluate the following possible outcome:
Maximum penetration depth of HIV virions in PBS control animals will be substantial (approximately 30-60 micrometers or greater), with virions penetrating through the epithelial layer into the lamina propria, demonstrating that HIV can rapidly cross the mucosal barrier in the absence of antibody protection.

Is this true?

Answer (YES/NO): NO